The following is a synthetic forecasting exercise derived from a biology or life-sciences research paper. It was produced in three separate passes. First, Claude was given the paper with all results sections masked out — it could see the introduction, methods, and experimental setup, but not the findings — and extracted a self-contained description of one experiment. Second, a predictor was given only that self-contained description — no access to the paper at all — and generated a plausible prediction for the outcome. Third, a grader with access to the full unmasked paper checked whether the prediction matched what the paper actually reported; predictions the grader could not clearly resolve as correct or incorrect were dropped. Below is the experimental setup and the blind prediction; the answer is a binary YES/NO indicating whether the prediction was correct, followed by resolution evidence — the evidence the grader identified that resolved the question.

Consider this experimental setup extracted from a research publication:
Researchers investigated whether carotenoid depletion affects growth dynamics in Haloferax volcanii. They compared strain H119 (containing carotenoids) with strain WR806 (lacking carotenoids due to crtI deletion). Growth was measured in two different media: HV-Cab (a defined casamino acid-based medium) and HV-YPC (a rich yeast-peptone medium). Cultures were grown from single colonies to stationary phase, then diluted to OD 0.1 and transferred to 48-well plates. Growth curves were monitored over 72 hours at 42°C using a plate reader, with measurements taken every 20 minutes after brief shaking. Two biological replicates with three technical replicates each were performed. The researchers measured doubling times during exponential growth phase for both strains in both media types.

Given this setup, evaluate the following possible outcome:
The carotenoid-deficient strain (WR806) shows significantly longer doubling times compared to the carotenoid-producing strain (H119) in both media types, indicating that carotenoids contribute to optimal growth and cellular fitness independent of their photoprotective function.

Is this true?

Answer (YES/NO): NO